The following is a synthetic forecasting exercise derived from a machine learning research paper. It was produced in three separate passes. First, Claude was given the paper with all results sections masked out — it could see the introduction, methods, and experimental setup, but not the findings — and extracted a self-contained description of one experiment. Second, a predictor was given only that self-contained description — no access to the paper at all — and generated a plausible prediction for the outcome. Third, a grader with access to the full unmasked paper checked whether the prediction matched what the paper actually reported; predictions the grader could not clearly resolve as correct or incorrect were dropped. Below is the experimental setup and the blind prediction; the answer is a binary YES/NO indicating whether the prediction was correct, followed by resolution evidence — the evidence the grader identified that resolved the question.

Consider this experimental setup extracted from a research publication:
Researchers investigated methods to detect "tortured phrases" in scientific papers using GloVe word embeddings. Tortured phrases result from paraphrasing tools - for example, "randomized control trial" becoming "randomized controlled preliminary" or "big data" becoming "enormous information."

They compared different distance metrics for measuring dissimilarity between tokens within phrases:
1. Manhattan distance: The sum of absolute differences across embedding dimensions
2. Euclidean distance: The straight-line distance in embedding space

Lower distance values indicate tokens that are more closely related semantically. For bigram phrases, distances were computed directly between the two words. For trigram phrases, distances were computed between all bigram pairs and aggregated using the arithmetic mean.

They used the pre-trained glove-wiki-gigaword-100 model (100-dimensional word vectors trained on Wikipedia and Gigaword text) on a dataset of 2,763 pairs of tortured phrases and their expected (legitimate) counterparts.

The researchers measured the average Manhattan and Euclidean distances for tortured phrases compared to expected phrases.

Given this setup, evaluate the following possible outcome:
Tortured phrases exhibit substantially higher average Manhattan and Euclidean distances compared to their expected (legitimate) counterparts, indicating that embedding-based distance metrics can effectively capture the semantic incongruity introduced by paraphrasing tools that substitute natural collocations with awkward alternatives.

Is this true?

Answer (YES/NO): NO